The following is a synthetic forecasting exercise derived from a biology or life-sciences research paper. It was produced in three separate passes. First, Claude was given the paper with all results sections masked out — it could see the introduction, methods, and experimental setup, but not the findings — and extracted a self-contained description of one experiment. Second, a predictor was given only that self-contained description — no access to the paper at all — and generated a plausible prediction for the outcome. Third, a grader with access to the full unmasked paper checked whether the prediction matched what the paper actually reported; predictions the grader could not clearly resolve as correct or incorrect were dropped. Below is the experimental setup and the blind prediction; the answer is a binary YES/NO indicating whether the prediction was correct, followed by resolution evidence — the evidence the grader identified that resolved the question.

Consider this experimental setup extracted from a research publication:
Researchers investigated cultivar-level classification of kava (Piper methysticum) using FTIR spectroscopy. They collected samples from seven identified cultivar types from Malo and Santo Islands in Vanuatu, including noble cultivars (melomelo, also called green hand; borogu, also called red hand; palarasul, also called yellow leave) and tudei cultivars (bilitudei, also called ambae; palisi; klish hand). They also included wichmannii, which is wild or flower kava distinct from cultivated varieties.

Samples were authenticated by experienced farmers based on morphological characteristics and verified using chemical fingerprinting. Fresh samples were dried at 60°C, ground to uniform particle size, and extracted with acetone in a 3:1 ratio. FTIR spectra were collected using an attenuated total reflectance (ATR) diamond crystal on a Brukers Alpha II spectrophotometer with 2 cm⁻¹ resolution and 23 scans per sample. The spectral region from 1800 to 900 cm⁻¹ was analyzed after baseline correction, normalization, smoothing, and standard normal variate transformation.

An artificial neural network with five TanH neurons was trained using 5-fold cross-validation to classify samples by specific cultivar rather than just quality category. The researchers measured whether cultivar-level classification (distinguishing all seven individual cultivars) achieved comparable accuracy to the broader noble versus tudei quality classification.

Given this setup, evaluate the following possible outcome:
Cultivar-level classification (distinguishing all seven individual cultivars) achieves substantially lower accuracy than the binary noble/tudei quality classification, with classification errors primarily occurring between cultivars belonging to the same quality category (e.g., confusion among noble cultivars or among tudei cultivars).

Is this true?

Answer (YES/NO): YES